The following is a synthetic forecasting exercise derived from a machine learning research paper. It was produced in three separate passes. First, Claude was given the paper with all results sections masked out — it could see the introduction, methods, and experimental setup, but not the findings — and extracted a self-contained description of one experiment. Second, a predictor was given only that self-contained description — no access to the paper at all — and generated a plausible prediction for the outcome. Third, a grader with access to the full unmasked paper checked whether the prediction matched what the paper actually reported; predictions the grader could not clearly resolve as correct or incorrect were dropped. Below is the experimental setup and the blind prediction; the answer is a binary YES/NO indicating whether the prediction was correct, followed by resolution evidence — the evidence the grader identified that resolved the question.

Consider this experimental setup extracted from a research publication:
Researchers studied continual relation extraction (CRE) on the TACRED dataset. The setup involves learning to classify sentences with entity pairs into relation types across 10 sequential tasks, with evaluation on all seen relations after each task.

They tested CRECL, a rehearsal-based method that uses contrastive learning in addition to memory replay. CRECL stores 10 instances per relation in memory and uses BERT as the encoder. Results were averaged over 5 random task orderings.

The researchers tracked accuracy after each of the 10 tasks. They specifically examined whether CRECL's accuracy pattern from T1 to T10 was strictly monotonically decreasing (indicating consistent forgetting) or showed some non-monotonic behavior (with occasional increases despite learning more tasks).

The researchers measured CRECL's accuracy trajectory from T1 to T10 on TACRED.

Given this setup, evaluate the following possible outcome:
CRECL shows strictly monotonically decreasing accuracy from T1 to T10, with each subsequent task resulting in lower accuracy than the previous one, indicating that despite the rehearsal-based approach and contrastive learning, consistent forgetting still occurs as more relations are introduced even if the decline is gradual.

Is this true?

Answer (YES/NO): NO